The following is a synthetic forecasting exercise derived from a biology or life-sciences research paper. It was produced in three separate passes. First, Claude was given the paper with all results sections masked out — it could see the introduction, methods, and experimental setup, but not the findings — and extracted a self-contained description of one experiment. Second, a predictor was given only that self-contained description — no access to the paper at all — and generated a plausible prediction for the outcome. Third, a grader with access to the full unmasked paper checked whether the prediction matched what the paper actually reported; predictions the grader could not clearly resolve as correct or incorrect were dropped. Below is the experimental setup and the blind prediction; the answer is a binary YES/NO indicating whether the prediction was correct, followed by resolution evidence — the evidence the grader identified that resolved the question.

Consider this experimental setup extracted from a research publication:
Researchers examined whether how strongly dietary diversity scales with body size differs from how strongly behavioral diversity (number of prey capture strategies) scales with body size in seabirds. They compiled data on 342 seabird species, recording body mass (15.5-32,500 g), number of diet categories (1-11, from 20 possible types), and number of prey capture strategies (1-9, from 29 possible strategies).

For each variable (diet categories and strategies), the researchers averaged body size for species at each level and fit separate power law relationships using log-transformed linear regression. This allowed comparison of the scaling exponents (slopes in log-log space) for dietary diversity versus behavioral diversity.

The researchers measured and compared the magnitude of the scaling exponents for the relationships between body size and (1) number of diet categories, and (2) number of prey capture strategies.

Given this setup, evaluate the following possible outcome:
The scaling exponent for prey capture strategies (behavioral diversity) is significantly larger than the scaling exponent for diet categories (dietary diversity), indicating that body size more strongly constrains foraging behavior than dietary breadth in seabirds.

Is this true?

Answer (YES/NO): NO